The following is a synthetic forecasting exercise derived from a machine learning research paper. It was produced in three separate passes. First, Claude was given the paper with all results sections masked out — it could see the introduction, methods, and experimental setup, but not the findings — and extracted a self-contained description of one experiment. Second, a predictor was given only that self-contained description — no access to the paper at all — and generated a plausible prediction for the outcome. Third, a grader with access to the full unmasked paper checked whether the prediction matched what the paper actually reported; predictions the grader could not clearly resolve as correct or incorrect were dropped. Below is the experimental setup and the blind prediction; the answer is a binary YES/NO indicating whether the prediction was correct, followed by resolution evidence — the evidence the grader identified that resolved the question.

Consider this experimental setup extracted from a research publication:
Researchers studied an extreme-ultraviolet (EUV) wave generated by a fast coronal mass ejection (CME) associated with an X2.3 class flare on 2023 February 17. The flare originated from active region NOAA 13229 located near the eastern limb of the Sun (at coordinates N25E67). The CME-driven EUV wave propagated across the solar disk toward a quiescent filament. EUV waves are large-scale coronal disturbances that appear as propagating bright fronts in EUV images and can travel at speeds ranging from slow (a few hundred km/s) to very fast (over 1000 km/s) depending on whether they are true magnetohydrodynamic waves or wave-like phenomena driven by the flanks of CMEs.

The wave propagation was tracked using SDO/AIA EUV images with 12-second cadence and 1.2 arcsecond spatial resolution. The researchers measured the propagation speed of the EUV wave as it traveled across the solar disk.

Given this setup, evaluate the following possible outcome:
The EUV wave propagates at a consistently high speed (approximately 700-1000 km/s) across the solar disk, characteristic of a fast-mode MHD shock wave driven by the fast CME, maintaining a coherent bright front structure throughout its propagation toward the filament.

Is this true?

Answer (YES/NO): NO